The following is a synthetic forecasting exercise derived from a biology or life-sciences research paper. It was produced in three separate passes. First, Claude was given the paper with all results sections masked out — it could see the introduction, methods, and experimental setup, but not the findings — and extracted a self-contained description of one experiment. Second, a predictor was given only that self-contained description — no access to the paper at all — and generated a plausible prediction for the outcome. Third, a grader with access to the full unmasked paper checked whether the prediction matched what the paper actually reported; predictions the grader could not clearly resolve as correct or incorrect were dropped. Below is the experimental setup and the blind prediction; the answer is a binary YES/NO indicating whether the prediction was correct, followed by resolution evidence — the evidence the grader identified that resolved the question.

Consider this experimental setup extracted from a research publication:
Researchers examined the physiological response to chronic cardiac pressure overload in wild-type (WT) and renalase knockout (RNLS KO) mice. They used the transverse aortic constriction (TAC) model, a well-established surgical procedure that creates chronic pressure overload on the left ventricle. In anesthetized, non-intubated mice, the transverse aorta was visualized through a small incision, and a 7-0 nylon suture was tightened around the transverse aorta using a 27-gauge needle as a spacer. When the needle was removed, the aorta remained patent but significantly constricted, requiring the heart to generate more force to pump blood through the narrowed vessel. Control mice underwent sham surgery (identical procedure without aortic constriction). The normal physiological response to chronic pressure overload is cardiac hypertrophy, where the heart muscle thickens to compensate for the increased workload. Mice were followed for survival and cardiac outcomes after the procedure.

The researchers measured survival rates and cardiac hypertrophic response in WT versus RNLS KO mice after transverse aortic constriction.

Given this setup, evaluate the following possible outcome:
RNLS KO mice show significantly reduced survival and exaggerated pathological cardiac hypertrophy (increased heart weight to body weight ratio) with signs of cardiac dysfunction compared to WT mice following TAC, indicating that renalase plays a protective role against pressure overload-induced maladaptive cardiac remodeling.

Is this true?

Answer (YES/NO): NO